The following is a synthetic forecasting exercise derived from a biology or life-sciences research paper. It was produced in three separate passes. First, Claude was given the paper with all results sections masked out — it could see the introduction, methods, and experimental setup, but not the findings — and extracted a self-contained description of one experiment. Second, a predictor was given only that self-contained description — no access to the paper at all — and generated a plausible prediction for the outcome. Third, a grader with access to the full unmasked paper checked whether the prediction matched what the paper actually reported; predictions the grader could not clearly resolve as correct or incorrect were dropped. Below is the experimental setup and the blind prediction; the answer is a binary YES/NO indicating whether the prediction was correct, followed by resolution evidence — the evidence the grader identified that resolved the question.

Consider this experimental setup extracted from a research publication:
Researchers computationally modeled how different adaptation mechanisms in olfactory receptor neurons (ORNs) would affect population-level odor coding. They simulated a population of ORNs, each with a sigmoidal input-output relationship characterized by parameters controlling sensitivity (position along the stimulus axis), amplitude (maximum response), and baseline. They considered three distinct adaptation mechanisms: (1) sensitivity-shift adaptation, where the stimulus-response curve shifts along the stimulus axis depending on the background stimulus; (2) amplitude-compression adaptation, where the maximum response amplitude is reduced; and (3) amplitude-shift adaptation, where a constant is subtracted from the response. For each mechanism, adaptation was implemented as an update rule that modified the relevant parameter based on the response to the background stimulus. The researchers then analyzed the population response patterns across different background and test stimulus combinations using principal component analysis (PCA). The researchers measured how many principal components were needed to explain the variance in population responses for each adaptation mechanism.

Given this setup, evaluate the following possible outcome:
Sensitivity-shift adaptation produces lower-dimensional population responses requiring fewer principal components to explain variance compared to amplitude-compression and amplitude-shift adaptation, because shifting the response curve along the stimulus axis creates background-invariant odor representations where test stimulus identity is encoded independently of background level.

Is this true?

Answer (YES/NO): YES